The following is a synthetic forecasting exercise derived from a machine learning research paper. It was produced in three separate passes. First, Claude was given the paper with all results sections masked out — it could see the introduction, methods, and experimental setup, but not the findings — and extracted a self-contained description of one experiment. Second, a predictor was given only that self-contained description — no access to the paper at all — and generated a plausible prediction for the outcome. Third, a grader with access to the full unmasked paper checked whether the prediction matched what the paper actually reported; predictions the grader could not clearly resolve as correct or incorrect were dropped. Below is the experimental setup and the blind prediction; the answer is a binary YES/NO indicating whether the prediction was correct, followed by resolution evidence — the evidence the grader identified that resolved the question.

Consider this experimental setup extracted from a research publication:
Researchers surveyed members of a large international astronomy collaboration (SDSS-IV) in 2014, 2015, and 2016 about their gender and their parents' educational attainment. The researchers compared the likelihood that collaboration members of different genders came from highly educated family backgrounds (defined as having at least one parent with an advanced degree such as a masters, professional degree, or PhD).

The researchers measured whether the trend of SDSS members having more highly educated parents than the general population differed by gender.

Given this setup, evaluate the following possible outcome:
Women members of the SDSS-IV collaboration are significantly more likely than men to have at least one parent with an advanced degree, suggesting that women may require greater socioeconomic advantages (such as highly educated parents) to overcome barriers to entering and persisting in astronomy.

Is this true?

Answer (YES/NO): NO